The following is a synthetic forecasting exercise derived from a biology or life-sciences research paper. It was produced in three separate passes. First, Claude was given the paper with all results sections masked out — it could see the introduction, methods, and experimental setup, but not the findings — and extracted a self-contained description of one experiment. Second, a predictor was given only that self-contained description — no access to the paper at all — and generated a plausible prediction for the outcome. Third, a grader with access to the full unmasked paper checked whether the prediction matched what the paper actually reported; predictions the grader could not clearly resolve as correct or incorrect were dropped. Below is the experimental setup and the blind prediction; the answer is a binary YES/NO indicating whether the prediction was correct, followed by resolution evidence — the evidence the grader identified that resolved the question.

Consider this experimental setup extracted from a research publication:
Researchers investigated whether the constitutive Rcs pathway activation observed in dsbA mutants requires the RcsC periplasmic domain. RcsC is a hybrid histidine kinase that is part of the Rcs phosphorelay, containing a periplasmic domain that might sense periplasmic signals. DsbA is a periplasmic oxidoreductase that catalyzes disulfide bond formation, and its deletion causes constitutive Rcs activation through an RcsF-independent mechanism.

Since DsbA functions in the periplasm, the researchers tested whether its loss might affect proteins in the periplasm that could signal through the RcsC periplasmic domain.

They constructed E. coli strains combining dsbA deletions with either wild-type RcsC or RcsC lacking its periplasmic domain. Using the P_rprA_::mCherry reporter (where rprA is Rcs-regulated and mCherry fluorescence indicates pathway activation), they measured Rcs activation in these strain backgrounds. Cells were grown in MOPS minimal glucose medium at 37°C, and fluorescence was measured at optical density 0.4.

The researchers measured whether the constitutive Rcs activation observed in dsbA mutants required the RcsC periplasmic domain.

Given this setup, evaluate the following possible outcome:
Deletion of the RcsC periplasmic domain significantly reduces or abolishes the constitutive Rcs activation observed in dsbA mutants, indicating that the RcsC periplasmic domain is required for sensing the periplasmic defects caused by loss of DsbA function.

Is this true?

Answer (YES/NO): NO